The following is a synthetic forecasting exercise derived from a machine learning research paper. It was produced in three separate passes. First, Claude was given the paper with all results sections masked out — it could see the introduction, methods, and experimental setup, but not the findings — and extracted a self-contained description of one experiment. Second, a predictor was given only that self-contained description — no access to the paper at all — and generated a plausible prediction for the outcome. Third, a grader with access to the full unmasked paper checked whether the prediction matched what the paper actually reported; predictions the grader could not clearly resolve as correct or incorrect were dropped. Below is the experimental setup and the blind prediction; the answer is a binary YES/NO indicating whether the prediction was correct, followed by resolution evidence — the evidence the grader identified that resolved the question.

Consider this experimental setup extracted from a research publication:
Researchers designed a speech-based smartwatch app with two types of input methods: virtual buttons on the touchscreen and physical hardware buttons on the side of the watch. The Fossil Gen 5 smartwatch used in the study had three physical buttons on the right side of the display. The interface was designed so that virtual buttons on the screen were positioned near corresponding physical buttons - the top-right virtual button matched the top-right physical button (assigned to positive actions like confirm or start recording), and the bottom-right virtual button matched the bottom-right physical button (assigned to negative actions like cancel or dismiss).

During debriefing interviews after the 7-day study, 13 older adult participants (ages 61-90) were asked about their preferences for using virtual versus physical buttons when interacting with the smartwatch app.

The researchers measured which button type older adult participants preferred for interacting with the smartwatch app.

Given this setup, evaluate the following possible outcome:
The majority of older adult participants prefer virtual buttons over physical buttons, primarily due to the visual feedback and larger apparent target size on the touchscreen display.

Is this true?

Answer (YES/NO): NO